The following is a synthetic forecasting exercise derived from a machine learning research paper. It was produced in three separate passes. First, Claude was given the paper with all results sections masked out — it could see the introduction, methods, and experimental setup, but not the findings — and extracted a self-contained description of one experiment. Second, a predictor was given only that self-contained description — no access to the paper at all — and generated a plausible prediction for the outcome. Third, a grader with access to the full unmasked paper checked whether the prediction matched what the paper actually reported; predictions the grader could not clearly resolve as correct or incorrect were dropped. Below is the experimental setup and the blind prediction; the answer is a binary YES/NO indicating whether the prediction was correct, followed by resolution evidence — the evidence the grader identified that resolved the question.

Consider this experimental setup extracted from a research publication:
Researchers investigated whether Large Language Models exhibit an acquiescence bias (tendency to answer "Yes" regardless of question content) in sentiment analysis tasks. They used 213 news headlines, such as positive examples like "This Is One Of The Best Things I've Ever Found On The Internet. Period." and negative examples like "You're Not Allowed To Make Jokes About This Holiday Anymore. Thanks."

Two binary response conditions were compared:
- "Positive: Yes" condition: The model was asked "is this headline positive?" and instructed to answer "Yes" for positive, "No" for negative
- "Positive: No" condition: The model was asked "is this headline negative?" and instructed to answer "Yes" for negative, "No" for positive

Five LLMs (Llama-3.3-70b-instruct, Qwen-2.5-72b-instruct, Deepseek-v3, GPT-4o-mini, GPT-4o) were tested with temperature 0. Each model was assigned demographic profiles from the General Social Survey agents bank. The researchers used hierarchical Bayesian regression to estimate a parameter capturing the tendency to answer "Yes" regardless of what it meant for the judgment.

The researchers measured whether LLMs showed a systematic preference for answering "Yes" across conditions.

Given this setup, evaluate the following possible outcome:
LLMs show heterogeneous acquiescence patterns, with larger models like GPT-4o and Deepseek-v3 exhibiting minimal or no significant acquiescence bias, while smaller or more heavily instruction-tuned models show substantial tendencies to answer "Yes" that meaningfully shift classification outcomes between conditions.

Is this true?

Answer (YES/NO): NO